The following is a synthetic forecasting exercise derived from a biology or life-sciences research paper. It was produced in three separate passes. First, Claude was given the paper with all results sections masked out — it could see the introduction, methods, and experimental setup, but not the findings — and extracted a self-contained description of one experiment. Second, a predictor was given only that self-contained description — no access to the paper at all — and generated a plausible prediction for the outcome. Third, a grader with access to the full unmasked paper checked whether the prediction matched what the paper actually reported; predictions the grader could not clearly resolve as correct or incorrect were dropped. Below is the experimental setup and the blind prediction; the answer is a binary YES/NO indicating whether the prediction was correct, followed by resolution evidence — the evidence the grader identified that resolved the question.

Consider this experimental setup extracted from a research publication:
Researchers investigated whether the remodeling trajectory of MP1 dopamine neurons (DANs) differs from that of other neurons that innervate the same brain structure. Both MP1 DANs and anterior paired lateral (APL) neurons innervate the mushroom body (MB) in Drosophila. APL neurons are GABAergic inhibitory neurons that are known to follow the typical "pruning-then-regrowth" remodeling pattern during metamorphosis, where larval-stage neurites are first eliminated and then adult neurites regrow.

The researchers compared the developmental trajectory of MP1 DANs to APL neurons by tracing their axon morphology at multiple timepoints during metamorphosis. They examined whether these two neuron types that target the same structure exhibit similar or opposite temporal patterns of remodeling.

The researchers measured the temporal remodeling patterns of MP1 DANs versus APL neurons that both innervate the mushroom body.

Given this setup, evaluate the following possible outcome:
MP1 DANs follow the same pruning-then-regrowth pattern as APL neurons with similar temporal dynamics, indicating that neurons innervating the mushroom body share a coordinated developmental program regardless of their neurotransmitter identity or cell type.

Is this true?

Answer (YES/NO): NO